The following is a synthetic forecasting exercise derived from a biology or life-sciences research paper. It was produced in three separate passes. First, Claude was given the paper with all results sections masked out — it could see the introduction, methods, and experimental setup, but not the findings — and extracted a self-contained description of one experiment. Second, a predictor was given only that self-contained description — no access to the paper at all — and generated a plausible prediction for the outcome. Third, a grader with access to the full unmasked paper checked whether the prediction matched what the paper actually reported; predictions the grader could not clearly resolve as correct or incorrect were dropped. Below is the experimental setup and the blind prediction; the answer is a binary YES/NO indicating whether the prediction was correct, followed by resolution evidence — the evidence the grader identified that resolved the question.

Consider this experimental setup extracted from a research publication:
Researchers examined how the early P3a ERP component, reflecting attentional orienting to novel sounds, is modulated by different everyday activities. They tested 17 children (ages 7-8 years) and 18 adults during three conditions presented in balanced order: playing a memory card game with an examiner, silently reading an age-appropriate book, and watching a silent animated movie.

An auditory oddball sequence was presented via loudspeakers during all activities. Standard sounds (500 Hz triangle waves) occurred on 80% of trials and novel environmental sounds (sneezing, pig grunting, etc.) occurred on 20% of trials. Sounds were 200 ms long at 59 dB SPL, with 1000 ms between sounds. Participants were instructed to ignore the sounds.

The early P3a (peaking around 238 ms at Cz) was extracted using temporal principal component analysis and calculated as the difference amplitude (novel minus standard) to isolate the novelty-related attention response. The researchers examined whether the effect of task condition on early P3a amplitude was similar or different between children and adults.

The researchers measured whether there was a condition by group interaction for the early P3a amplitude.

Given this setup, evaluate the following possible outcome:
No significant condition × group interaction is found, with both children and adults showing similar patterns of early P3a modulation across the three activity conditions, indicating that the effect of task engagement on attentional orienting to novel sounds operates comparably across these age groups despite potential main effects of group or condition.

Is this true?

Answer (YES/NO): YES